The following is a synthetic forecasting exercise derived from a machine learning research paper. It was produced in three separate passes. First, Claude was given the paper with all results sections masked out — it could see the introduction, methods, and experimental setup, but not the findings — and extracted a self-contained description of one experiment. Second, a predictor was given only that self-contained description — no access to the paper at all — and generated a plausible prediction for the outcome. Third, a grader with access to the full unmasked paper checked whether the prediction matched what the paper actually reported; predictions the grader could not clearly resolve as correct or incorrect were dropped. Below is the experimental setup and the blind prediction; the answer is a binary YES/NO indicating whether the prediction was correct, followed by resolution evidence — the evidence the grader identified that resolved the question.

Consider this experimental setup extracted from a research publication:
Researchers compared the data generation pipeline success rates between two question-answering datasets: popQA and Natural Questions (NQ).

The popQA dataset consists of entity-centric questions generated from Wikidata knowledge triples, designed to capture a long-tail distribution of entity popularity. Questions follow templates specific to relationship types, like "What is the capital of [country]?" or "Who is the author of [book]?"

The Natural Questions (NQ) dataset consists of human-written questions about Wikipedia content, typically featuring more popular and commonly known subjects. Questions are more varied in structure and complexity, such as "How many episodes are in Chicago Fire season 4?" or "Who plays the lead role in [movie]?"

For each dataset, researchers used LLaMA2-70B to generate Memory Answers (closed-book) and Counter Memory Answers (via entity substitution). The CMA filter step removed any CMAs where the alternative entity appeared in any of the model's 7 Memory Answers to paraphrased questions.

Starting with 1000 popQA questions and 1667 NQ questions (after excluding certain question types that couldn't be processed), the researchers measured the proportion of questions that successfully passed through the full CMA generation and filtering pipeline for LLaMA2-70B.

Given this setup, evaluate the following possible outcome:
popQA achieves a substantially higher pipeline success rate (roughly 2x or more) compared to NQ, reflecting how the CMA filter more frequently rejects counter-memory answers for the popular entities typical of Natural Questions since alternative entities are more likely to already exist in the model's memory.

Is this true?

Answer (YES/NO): NO